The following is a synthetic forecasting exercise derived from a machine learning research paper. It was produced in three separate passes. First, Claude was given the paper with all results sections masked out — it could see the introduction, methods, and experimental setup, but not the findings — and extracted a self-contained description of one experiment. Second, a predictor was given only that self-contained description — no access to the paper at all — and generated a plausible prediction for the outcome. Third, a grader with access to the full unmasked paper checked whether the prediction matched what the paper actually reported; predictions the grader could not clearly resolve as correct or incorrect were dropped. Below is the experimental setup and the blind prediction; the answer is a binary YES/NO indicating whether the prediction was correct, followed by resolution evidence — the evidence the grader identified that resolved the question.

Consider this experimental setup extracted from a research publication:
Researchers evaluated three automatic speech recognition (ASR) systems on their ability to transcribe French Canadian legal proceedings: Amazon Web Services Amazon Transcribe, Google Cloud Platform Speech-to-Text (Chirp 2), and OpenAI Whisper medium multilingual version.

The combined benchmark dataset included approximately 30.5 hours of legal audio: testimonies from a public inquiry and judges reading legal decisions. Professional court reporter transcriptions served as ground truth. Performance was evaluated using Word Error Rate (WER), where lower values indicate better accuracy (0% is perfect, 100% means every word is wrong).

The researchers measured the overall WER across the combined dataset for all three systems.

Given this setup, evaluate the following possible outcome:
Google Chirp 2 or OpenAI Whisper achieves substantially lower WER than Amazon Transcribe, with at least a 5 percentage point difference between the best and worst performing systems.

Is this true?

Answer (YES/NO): NO